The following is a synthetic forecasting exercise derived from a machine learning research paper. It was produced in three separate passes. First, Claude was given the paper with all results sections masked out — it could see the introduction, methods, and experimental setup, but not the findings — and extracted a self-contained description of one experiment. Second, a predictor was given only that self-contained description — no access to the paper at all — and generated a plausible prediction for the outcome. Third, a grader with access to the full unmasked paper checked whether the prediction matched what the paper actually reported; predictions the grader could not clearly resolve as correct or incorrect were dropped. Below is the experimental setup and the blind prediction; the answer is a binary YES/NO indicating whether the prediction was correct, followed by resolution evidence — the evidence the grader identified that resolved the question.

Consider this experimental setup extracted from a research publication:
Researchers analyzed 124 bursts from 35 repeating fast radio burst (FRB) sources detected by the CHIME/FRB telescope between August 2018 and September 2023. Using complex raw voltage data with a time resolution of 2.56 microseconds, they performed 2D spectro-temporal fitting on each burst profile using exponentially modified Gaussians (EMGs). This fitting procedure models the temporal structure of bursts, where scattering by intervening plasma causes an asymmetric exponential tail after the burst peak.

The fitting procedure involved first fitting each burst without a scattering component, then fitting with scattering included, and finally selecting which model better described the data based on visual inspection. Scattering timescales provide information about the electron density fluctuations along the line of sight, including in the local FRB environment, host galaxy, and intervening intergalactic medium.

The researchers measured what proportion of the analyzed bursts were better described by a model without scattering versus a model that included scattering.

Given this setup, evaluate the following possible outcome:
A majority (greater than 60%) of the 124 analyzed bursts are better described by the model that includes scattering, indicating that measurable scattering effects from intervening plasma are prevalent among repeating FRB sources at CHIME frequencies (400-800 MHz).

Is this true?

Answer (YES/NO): NO